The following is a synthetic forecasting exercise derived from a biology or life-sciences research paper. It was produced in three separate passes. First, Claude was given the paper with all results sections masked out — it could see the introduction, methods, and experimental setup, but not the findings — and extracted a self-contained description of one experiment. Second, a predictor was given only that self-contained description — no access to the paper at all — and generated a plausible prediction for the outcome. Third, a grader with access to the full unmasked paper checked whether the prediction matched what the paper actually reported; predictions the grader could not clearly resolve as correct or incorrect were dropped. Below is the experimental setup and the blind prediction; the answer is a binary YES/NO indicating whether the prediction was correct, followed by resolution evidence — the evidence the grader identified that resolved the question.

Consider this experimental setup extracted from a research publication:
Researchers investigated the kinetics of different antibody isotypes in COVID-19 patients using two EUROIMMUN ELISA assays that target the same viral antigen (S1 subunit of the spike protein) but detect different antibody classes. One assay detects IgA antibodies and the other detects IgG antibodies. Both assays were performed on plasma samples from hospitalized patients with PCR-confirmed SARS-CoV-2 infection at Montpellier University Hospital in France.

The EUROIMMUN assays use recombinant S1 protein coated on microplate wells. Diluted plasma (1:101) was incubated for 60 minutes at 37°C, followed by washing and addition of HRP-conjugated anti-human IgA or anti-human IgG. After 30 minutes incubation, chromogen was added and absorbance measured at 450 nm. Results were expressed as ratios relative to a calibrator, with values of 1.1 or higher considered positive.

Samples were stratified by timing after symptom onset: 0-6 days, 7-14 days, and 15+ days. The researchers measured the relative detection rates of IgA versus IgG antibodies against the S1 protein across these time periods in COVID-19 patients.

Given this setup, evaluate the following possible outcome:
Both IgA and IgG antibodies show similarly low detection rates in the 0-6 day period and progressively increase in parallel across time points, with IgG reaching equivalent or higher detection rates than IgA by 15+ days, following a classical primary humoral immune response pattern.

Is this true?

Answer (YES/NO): NO